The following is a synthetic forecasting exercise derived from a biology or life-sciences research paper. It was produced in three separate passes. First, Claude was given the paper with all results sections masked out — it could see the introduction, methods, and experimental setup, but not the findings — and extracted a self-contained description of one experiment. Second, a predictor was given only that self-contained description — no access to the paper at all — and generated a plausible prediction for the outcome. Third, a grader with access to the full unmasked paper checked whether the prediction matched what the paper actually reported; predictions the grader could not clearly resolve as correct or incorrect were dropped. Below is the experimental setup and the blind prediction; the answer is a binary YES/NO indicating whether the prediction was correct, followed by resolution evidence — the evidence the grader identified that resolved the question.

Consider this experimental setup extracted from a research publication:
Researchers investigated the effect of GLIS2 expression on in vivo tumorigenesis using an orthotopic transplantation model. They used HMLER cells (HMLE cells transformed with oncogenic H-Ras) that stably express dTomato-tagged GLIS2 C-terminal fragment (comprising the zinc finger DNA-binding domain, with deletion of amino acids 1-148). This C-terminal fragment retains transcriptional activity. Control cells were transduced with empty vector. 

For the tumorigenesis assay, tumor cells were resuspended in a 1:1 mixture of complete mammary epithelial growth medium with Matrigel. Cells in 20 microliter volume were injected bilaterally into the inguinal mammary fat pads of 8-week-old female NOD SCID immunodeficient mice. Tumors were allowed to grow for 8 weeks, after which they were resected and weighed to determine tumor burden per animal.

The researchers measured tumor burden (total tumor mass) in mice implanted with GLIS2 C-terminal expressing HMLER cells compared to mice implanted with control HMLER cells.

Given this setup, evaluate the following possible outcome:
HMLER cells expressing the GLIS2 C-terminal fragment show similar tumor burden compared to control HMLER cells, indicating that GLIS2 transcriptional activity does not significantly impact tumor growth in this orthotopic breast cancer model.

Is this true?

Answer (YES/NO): NO